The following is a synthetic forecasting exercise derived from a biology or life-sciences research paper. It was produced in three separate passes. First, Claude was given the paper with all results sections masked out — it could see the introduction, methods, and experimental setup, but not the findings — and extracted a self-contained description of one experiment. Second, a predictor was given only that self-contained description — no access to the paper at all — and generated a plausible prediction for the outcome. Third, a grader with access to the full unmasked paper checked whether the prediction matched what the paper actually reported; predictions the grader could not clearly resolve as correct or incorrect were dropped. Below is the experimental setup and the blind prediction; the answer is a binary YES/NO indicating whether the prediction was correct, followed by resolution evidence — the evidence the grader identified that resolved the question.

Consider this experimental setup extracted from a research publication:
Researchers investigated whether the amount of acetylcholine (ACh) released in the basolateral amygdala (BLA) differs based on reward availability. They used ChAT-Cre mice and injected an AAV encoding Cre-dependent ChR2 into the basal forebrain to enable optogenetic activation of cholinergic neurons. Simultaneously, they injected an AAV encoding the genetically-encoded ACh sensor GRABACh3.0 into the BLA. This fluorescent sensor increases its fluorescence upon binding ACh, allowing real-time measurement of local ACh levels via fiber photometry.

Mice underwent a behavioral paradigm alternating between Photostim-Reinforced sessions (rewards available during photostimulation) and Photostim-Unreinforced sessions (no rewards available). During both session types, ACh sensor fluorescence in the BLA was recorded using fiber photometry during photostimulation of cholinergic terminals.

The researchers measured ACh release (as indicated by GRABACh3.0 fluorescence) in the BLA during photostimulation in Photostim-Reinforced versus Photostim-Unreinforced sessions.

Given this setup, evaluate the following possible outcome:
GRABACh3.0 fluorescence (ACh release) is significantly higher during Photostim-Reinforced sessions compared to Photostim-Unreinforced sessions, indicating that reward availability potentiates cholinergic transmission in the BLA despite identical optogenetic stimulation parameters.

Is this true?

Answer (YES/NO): NO